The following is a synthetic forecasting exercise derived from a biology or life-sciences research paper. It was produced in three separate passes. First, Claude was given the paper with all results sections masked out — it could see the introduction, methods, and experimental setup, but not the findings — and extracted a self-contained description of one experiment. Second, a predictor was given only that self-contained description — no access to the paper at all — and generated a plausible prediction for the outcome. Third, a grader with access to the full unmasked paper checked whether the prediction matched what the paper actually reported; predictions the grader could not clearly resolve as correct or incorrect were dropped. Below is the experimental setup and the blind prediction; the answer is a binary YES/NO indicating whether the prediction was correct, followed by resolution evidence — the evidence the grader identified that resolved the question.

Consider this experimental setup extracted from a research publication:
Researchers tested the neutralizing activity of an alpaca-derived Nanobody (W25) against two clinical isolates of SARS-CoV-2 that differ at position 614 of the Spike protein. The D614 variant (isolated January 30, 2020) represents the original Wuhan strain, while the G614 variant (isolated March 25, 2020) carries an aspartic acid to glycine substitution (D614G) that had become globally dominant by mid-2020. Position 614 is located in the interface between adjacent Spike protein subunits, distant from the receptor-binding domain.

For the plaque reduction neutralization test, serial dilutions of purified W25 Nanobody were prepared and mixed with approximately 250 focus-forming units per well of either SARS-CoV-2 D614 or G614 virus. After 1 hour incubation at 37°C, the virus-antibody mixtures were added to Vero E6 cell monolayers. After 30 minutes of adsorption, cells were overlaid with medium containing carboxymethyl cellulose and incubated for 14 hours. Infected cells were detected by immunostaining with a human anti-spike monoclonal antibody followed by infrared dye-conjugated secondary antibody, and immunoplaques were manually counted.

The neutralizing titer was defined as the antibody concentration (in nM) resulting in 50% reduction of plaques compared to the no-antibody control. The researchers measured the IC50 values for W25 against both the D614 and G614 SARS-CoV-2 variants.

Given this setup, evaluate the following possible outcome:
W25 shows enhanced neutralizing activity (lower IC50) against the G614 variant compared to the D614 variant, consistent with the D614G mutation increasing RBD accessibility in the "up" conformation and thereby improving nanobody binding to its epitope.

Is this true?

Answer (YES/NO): YES